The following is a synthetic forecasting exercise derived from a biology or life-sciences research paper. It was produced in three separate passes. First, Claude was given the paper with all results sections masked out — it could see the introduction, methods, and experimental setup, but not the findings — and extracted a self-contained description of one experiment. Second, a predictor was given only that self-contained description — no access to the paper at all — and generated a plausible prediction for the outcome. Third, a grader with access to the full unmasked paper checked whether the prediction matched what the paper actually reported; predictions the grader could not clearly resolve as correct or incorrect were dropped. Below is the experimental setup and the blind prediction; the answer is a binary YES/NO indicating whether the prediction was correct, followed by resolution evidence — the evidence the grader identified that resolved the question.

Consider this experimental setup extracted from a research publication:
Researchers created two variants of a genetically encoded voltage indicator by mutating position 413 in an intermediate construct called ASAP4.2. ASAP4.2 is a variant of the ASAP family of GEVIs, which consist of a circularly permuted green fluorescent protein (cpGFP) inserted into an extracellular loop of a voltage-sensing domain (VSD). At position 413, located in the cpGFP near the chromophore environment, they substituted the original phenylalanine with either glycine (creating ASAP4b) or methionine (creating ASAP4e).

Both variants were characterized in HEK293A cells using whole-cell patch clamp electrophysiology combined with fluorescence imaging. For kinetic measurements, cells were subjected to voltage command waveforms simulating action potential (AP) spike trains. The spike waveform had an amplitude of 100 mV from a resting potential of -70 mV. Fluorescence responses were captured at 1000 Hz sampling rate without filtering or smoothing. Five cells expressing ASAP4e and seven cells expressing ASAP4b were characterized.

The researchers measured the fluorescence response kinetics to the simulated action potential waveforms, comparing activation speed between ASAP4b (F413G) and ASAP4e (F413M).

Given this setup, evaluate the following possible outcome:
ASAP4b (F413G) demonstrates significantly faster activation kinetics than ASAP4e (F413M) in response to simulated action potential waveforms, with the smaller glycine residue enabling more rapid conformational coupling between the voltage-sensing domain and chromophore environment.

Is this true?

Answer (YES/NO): NO